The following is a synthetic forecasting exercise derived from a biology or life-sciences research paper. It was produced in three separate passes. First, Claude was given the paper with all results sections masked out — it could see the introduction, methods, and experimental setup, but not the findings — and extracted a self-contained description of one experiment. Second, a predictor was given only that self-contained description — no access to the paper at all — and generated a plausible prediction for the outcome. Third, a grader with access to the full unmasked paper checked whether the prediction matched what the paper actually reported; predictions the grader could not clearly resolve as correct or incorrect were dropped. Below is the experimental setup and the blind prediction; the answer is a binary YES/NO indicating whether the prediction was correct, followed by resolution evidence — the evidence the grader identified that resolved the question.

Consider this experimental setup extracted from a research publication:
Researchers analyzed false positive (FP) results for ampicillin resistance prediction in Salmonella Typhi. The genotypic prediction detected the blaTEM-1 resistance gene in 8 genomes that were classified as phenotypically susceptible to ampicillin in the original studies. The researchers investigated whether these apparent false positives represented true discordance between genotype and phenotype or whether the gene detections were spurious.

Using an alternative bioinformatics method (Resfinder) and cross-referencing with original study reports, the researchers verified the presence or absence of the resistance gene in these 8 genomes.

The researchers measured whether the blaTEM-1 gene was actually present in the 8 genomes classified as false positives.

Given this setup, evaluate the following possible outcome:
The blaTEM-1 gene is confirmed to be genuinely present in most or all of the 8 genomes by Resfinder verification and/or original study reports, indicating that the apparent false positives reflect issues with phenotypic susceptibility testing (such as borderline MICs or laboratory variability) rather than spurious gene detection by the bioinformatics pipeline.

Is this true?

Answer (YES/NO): YES